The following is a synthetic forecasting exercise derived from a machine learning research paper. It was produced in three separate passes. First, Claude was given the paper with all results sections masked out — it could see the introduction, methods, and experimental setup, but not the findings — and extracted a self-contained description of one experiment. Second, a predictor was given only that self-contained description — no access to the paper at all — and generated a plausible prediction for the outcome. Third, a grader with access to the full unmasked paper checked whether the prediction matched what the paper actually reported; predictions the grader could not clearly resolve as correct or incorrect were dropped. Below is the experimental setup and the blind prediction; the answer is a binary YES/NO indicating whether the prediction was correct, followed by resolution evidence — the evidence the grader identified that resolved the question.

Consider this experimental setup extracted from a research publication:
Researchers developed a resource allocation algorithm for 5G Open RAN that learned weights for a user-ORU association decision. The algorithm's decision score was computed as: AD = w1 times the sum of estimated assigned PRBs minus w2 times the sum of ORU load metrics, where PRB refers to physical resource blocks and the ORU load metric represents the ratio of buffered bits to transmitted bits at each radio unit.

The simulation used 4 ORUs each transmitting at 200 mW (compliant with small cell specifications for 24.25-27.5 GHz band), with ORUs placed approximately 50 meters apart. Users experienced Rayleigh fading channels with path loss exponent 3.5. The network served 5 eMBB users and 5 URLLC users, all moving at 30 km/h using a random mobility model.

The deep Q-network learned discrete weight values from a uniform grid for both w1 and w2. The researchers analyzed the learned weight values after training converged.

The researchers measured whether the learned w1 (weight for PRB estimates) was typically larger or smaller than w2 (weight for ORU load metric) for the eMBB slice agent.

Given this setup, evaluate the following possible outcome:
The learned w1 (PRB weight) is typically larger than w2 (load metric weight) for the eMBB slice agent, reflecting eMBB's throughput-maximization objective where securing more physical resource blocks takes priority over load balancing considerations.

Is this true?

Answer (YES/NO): YES